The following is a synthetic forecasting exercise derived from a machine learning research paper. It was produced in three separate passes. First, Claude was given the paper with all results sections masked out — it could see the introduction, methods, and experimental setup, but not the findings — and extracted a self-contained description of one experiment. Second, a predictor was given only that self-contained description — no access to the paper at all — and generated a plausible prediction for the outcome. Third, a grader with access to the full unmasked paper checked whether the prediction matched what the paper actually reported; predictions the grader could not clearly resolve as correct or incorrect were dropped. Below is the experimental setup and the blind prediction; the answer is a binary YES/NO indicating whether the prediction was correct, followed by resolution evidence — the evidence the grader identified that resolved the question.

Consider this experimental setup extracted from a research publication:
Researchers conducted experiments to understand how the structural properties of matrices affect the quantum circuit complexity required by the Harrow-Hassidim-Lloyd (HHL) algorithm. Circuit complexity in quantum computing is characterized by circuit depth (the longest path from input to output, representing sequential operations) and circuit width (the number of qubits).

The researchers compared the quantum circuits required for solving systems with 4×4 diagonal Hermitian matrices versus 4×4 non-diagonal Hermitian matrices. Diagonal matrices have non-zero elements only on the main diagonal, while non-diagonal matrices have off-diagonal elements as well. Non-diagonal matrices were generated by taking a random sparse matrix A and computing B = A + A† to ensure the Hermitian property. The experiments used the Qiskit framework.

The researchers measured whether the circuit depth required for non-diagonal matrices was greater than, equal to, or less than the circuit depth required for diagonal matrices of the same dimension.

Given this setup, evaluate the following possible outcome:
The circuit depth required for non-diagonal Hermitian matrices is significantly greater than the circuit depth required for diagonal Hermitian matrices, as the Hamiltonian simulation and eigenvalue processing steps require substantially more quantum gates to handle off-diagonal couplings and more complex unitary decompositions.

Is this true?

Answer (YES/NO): YES